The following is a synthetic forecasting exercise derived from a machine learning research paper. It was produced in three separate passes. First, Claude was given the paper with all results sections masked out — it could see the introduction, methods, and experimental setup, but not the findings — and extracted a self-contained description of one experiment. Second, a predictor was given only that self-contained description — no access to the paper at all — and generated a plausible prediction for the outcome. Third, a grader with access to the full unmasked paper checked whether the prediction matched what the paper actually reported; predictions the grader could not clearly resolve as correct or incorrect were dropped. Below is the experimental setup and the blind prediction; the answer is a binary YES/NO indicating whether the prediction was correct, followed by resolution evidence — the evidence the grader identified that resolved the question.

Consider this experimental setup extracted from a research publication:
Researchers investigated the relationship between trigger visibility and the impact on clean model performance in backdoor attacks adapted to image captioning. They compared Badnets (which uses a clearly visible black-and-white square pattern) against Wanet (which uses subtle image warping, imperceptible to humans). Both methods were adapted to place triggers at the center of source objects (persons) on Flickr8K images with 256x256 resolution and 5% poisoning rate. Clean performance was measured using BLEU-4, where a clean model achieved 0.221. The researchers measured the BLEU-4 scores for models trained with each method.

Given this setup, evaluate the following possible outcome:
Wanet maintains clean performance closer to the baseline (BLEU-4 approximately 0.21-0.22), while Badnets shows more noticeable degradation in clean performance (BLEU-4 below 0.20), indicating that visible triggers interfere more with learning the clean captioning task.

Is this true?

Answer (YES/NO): NO